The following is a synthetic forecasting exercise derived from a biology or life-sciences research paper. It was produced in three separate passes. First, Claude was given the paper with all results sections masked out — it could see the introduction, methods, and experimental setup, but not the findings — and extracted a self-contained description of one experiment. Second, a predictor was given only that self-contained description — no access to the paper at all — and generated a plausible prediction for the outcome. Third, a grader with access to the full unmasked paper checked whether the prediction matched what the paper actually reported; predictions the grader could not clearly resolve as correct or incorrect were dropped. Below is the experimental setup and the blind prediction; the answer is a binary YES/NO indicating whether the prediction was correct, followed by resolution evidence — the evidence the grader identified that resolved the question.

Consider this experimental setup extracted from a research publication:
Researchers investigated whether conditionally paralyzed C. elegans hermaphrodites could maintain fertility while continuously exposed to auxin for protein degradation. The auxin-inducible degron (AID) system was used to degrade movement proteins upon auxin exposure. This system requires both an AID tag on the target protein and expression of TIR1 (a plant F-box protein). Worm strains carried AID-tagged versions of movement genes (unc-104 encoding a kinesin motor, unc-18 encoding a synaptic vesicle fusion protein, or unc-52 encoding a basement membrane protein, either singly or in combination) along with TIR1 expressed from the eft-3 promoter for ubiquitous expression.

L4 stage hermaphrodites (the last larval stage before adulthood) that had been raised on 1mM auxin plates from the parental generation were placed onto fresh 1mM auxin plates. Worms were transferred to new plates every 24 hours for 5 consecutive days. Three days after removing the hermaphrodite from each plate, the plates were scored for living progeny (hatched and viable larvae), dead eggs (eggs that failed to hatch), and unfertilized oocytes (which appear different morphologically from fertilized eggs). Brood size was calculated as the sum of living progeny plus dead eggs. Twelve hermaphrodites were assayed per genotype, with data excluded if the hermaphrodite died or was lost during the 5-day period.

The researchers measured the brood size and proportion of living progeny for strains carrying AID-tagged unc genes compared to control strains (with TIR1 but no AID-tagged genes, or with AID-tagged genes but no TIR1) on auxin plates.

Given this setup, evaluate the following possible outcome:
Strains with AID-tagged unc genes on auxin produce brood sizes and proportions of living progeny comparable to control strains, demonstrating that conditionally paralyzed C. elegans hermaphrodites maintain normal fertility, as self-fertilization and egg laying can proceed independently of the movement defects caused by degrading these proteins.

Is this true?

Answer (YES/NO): NO